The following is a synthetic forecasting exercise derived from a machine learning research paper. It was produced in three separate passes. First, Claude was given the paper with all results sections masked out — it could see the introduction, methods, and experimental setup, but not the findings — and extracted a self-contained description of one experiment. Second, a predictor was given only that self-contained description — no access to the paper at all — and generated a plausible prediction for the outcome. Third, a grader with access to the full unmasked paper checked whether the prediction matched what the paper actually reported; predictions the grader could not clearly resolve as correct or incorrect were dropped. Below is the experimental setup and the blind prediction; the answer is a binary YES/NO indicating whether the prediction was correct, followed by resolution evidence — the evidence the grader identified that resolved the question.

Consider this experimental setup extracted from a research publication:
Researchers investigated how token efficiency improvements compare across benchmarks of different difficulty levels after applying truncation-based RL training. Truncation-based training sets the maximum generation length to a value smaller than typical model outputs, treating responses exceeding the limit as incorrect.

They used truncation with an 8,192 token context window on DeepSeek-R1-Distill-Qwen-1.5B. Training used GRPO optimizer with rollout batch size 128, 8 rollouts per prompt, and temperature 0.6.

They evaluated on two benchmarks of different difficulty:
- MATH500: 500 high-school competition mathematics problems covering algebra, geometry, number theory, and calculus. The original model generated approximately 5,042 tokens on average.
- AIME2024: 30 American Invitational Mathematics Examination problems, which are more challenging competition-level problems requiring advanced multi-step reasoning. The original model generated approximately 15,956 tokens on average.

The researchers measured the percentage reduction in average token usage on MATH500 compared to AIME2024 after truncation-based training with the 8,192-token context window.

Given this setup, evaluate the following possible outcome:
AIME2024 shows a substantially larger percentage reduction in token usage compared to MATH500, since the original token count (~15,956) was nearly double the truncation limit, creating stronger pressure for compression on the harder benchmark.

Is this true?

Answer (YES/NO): YES